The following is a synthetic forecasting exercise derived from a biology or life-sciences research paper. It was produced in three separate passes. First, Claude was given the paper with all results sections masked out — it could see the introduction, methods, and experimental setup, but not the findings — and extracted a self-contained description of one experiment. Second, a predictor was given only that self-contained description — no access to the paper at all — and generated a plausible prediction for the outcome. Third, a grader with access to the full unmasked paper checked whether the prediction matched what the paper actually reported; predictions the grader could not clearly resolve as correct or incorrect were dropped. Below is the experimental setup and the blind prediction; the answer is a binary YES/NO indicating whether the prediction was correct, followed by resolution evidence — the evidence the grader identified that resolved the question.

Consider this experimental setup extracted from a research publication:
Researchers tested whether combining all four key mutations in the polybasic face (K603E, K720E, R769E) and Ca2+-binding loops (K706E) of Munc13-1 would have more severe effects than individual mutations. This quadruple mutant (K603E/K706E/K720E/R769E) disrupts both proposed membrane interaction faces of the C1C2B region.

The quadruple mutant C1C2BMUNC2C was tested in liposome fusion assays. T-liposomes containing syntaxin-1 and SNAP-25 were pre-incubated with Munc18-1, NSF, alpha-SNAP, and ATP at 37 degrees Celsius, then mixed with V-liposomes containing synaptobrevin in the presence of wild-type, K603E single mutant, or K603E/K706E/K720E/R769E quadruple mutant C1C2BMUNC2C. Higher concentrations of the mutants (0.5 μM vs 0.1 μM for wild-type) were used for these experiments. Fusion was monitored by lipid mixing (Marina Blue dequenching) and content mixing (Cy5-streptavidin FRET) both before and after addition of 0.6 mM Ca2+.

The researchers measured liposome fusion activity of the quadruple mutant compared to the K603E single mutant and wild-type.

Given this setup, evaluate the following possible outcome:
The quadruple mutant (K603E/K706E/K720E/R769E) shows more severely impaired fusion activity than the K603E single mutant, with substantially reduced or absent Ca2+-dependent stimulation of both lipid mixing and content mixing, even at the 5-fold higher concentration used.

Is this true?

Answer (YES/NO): YES